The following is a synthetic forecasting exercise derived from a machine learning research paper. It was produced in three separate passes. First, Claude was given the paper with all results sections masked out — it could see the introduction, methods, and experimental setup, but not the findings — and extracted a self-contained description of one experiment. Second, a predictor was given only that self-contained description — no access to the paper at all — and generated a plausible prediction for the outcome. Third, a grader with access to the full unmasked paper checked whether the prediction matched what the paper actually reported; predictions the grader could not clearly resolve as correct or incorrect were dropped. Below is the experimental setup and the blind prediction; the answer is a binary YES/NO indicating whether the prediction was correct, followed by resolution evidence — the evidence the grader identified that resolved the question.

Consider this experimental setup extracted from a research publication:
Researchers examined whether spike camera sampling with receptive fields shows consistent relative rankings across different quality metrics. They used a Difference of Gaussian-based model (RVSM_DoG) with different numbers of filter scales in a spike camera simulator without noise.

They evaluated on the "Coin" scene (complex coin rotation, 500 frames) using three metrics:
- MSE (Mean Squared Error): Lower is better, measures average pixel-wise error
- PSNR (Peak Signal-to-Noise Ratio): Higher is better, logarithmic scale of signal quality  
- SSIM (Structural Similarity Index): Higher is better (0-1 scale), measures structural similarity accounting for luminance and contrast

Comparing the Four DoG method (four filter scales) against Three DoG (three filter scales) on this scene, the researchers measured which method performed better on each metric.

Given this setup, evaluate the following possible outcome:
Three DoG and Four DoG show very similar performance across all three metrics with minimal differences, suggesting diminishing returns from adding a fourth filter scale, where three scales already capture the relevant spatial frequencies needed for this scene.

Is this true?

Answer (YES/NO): NO